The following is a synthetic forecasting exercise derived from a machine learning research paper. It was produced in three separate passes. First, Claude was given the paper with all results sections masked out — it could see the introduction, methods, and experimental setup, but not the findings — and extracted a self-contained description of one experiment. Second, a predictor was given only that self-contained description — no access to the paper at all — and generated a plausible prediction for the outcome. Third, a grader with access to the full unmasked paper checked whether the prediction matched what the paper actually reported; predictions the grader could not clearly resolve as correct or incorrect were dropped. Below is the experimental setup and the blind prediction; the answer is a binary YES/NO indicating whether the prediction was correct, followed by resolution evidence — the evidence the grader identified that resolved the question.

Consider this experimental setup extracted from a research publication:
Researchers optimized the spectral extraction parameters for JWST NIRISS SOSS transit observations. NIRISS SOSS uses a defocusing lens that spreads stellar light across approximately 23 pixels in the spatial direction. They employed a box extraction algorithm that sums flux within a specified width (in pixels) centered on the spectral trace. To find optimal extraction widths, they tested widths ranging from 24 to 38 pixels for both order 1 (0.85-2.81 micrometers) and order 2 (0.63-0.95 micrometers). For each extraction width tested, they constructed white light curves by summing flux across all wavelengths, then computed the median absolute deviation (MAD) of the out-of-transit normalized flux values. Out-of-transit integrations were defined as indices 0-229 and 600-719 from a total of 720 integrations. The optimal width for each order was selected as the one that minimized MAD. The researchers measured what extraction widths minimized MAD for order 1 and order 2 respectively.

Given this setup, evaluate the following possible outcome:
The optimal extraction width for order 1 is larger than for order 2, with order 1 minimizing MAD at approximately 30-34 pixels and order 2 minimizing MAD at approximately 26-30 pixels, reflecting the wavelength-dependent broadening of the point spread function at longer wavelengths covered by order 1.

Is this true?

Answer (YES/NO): NO